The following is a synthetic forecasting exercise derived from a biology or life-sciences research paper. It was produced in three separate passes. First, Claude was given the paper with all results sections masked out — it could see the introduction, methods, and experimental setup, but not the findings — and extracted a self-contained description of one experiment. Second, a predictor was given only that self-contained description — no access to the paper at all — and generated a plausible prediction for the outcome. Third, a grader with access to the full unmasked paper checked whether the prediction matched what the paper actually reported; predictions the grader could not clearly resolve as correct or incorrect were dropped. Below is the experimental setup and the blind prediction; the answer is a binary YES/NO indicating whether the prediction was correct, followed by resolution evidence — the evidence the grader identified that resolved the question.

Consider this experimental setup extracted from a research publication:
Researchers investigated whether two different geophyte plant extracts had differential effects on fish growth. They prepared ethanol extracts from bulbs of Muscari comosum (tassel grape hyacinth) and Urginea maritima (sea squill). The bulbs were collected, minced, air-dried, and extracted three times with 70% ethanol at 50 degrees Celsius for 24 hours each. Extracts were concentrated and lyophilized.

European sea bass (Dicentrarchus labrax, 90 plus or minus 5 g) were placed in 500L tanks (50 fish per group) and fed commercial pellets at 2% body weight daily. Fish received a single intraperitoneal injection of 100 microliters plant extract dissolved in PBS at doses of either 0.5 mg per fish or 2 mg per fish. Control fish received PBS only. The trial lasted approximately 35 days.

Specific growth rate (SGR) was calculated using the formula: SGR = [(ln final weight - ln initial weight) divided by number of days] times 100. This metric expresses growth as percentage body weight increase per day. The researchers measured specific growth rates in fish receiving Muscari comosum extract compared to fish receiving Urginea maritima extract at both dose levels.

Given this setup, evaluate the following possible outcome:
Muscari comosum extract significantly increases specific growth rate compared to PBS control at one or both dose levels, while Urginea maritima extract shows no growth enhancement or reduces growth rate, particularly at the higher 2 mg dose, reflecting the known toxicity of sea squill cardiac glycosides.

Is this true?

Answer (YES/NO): NO